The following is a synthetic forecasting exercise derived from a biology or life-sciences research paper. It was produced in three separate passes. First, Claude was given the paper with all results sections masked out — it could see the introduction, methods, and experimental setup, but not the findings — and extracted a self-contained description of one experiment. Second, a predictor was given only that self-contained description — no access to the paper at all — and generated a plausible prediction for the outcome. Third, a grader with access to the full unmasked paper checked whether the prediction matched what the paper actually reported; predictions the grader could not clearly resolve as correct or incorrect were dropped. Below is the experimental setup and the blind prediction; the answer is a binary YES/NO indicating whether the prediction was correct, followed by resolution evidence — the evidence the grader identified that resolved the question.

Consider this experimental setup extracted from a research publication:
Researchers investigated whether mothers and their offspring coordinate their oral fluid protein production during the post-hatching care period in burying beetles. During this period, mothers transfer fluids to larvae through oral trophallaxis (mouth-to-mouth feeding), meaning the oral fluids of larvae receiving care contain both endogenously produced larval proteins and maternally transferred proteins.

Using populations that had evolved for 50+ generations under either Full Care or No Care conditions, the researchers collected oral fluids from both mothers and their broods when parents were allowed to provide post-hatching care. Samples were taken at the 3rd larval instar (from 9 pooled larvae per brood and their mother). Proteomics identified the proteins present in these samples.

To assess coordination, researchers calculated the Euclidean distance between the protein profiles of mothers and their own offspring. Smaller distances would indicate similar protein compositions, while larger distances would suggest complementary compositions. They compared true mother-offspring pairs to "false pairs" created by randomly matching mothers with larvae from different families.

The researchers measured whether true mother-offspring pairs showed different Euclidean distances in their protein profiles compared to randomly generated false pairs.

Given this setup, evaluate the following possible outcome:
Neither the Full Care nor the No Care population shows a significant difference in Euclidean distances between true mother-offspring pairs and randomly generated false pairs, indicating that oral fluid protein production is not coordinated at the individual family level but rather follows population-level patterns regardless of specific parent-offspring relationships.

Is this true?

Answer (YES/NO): YES